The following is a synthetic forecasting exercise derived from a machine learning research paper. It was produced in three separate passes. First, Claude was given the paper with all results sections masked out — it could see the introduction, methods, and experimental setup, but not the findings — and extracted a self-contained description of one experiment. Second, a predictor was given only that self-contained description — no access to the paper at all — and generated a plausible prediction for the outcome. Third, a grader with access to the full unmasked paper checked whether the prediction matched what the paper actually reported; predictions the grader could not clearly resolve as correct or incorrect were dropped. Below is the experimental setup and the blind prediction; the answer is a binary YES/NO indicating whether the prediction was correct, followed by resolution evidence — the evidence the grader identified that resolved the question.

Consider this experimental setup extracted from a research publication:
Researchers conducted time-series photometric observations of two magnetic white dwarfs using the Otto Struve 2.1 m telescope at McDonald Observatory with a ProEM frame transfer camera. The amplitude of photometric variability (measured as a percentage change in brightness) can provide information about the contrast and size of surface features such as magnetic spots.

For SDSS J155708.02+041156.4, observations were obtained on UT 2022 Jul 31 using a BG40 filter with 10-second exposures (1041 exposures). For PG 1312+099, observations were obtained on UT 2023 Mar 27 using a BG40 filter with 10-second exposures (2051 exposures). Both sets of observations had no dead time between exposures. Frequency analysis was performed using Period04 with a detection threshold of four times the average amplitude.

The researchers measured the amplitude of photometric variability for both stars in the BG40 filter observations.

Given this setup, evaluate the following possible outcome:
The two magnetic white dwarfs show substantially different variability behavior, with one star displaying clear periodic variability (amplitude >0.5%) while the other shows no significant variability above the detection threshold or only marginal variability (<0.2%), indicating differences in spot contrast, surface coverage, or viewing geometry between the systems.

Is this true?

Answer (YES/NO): NO